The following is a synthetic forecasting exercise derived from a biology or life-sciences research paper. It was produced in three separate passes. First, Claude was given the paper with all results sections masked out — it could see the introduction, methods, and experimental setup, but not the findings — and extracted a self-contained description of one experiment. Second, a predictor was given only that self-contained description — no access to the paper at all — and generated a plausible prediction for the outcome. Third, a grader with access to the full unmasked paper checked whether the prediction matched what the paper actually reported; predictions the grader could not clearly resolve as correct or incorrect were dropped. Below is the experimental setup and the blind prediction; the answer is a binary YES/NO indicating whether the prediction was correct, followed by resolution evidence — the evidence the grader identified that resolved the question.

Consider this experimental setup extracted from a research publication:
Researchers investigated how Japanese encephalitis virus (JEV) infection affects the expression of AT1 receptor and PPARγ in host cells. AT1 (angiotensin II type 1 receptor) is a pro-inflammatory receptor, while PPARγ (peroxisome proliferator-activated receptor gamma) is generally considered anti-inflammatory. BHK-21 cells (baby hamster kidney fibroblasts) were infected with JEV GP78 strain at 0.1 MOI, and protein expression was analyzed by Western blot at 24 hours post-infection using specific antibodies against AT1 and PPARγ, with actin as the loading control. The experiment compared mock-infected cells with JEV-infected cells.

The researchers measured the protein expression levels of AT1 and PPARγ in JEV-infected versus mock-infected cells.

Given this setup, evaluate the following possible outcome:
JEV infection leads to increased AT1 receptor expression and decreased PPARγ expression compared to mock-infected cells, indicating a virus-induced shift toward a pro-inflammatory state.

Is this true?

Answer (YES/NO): YES